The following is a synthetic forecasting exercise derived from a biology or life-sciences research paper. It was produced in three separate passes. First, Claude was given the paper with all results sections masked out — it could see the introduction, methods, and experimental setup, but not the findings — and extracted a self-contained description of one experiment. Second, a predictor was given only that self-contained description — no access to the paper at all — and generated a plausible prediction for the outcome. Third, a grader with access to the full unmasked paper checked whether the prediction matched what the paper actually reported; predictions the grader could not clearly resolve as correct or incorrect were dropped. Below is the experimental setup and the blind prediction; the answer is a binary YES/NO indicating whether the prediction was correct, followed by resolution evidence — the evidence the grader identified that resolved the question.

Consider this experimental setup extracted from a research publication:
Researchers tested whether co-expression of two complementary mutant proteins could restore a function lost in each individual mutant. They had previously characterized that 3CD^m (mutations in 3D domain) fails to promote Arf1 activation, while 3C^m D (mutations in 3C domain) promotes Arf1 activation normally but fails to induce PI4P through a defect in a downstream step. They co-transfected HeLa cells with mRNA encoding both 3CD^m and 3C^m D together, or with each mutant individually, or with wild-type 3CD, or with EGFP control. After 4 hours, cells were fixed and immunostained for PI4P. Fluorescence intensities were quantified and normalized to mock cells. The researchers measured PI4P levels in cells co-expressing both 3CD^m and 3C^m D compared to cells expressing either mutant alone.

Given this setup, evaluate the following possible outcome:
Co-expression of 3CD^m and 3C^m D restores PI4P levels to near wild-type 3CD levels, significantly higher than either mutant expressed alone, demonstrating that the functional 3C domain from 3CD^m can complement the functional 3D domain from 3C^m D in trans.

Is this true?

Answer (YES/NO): NO